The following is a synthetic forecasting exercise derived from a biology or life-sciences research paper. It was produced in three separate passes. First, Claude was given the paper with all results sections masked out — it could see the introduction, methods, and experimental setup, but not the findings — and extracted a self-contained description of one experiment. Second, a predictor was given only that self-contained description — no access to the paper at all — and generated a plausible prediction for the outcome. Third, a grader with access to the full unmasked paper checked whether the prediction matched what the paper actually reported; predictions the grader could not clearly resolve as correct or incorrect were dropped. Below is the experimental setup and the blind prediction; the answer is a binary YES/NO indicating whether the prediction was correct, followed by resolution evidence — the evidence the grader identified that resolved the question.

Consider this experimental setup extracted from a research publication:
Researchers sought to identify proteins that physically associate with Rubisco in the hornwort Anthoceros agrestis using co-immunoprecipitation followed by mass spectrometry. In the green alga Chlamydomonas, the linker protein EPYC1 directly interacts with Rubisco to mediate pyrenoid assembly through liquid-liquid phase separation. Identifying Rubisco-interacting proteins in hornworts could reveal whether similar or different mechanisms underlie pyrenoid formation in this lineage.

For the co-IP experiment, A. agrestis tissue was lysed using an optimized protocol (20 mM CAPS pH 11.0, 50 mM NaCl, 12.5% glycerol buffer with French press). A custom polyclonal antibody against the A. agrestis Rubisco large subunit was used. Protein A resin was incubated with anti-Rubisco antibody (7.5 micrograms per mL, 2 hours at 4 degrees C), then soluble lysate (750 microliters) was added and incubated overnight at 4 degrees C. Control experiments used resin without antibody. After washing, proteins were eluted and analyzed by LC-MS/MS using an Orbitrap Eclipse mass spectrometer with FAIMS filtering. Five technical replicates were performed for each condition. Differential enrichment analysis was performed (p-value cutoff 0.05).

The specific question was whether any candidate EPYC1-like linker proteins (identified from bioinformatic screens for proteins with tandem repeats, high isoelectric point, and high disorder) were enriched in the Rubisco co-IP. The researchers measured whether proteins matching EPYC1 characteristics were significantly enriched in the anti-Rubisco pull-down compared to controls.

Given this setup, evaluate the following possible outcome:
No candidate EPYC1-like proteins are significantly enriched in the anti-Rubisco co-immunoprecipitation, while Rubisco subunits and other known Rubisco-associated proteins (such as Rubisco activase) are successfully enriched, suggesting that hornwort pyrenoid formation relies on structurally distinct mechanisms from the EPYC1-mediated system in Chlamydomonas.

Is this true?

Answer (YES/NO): NO